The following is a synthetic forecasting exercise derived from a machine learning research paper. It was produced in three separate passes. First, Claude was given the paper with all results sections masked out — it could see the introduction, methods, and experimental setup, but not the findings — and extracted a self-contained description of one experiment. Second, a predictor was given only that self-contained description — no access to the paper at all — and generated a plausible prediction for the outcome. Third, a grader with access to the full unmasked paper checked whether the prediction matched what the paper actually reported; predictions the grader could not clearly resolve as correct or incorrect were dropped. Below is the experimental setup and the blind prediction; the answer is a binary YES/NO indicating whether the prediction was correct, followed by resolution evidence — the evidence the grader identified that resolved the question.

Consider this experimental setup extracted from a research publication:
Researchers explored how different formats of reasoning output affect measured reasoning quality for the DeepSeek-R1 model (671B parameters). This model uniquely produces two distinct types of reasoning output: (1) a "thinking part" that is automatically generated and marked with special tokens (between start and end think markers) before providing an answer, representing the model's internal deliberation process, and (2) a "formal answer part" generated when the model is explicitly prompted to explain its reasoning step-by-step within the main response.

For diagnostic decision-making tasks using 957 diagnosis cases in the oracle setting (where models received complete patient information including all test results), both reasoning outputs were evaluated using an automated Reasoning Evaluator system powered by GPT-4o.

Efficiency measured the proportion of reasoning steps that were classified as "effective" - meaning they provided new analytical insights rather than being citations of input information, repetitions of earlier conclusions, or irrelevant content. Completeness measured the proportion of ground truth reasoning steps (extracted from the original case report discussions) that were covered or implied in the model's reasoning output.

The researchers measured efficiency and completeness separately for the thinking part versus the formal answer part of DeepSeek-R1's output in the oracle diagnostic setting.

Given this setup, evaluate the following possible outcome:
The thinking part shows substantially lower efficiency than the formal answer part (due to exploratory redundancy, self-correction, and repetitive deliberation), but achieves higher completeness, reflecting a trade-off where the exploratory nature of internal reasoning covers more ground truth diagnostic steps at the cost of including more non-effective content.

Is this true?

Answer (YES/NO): YES